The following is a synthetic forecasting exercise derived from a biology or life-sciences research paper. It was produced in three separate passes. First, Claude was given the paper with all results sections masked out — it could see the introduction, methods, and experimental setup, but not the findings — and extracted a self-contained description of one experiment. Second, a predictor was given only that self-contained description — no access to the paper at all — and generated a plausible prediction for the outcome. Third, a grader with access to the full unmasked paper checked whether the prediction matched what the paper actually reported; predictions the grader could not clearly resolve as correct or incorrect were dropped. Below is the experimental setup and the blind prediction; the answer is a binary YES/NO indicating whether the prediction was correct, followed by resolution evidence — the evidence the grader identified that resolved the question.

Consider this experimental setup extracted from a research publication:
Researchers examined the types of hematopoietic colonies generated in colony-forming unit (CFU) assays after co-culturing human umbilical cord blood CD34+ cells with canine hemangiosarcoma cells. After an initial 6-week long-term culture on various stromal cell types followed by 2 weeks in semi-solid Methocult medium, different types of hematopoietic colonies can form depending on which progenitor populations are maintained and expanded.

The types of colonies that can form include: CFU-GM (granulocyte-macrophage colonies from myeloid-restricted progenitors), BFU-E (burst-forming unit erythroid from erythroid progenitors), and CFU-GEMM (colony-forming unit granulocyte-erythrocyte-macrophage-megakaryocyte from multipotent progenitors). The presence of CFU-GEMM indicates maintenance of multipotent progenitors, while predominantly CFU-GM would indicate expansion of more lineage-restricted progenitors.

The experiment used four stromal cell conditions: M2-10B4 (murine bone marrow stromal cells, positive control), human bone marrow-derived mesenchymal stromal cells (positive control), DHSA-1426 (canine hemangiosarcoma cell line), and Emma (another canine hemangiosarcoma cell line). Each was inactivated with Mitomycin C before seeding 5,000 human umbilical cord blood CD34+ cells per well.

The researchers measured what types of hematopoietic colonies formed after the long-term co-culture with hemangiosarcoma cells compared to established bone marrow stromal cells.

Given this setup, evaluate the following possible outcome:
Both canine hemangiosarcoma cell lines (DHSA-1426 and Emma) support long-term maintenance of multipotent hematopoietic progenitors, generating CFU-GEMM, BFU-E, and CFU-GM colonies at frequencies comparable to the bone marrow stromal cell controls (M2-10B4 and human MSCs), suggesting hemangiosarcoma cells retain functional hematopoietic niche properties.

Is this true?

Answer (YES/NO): YES